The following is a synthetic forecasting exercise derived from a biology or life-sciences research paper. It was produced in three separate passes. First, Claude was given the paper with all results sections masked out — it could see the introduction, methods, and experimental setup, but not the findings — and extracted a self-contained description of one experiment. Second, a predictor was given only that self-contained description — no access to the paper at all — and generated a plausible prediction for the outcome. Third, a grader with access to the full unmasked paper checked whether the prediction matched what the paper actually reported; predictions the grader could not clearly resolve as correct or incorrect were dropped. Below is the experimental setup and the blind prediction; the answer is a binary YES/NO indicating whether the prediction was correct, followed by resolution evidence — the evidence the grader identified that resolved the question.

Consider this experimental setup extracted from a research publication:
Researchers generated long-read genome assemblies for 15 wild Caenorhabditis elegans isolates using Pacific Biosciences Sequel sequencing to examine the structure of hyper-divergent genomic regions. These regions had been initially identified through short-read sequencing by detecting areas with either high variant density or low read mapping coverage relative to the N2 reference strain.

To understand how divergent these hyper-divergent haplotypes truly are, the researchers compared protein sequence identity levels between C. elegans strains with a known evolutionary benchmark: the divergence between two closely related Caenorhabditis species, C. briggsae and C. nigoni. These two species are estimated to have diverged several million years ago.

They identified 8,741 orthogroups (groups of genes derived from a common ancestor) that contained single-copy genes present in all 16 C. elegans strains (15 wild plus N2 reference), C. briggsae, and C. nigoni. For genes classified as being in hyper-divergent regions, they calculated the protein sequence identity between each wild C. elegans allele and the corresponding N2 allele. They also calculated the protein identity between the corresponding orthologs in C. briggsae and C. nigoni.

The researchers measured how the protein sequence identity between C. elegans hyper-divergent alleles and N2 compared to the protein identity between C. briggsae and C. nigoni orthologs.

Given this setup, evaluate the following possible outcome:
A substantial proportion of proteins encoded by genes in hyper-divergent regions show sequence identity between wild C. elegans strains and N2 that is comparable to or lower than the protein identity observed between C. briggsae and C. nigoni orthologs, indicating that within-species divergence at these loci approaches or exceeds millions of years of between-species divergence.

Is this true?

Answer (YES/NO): YES